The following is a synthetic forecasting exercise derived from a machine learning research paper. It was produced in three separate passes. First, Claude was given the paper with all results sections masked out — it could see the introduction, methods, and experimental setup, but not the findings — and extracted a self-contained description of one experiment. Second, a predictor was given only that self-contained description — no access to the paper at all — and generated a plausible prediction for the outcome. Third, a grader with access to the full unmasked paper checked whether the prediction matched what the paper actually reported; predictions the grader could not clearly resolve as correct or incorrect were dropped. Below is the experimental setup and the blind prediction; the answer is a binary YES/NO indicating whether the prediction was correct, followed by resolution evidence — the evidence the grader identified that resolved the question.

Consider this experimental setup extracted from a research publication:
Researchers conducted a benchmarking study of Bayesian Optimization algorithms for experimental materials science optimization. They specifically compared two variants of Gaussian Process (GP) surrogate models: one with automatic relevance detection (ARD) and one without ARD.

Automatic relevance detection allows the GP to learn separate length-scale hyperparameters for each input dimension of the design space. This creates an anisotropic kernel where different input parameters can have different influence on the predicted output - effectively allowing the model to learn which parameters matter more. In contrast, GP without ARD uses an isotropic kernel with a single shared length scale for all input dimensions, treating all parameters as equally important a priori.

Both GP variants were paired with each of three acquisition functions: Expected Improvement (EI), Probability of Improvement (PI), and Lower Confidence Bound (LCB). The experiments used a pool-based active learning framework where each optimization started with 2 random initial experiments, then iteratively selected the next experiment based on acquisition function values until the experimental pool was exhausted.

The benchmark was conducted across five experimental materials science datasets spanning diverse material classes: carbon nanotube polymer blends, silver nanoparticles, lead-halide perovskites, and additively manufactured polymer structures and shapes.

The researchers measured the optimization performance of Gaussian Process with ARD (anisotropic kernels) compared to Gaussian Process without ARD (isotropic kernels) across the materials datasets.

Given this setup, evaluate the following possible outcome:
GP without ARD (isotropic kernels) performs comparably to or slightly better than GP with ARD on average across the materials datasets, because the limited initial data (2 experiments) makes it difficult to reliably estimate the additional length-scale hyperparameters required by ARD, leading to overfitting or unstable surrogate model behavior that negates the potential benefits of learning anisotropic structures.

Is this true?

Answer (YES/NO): NO